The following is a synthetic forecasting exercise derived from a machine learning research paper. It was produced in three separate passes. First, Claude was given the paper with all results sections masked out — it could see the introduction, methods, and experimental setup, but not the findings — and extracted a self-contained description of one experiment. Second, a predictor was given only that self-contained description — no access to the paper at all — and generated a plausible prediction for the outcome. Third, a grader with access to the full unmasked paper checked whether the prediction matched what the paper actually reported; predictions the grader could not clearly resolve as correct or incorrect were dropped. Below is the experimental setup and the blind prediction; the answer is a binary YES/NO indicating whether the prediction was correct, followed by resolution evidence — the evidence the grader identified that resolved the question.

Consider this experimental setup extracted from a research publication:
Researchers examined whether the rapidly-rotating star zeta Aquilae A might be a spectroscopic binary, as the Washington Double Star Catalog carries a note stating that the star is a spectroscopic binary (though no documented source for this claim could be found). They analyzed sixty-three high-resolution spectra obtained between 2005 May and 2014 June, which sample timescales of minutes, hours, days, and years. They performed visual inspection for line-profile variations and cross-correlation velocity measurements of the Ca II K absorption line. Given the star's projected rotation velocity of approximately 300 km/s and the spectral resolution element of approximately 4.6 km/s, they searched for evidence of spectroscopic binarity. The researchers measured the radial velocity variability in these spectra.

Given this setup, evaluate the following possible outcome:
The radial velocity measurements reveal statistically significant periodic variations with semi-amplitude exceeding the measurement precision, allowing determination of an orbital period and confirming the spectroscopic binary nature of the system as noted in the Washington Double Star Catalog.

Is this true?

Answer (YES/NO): NO